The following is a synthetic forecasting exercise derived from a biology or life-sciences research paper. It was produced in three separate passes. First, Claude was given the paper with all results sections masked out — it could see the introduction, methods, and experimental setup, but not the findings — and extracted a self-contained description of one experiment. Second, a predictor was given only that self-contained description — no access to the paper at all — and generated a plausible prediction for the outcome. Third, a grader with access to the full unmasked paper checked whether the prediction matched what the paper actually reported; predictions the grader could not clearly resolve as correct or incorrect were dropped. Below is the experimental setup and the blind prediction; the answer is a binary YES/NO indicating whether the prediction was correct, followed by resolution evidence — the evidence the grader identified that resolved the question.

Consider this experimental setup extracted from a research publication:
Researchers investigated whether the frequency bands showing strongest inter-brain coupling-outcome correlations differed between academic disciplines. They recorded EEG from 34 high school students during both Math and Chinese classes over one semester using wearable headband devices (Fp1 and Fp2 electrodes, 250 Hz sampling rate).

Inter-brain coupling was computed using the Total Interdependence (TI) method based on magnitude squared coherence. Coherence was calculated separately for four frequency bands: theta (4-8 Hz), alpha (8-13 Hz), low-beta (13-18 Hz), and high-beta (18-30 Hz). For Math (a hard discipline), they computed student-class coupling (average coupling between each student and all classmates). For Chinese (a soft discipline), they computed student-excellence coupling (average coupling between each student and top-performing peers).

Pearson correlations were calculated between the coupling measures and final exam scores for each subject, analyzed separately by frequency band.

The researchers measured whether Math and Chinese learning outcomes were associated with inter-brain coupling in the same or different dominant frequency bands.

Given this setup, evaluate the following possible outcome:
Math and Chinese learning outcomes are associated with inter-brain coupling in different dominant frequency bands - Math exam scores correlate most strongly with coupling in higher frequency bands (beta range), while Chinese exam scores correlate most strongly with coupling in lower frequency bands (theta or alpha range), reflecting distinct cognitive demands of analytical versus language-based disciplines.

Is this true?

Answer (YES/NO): NO